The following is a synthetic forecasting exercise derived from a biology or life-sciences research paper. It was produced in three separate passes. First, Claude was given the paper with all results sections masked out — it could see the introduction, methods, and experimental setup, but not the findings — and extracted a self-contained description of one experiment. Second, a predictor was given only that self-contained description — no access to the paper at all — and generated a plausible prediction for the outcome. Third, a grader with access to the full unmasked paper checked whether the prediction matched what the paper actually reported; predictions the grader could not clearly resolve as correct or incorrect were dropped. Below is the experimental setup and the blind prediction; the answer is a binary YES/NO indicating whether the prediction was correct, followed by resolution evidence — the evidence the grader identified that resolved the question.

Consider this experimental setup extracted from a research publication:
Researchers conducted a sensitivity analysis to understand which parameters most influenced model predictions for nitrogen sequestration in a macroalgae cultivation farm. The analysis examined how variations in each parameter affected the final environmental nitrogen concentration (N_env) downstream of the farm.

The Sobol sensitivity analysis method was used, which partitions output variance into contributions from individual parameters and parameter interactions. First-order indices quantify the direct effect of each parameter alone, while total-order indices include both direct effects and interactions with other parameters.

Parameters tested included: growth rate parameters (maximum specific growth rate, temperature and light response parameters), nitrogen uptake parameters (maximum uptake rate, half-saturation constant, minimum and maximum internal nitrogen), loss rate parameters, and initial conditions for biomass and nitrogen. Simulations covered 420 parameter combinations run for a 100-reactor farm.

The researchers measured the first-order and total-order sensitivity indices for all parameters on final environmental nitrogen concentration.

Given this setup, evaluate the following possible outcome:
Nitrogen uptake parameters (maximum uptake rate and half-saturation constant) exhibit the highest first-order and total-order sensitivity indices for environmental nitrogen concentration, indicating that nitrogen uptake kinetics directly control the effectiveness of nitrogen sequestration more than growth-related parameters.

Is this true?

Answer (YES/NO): NO